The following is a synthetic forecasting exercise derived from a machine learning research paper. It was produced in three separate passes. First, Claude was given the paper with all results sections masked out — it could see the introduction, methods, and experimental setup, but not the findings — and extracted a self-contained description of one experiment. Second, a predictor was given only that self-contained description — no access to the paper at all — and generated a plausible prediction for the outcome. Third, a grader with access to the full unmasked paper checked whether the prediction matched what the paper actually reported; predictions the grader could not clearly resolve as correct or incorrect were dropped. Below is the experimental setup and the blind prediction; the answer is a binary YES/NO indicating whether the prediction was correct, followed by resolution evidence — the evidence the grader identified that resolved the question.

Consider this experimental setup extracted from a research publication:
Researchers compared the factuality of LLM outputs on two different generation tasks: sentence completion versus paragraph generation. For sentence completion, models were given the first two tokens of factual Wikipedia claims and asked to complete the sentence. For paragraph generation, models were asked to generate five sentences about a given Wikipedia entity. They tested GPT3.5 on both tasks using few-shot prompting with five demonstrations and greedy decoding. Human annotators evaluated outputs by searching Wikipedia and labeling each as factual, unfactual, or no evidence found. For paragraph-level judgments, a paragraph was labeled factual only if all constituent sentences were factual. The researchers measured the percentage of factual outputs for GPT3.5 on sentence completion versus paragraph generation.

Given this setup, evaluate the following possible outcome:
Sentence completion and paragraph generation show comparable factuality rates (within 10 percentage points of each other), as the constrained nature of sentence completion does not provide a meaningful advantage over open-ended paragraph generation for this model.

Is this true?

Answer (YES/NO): NO